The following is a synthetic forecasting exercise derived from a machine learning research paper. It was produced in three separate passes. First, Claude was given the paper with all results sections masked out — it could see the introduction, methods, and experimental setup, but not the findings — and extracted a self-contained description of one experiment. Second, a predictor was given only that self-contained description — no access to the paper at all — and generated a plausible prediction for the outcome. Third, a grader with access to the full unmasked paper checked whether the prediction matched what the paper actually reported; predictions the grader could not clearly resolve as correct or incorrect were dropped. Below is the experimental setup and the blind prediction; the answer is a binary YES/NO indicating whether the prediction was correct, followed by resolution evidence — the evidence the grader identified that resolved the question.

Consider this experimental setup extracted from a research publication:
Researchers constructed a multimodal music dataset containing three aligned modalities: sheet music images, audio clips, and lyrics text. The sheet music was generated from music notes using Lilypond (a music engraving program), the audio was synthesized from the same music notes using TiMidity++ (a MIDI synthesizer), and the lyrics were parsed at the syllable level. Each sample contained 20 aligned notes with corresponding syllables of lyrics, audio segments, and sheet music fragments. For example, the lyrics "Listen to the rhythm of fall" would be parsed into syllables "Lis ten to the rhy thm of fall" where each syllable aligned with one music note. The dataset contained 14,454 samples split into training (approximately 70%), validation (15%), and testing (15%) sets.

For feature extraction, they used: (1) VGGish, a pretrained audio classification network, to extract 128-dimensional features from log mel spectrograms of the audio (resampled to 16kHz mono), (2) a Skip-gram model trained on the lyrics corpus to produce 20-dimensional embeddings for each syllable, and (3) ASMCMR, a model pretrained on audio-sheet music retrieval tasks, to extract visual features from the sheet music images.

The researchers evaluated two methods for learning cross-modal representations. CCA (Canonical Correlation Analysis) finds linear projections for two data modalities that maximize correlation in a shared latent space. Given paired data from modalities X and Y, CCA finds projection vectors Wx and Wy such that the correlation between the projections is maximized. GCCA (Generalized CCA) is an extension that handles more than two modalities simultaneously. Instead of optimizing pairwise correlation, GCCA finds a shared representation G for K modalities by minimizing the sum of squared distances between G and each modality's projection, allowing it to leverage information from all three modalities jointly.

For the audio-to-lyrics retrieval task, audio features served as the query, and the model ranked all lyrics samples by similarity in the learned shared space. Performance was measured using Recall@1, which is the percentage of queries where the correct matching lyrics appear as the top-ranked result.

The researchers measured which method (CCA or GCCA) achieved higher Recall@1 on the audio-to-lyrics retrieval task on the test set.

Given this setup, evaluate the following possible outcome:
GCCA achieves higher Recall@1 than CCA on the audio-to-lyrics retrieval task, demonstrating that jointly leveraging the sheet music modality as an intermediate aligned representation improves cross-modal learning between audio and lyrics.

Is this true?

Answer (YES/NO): NO